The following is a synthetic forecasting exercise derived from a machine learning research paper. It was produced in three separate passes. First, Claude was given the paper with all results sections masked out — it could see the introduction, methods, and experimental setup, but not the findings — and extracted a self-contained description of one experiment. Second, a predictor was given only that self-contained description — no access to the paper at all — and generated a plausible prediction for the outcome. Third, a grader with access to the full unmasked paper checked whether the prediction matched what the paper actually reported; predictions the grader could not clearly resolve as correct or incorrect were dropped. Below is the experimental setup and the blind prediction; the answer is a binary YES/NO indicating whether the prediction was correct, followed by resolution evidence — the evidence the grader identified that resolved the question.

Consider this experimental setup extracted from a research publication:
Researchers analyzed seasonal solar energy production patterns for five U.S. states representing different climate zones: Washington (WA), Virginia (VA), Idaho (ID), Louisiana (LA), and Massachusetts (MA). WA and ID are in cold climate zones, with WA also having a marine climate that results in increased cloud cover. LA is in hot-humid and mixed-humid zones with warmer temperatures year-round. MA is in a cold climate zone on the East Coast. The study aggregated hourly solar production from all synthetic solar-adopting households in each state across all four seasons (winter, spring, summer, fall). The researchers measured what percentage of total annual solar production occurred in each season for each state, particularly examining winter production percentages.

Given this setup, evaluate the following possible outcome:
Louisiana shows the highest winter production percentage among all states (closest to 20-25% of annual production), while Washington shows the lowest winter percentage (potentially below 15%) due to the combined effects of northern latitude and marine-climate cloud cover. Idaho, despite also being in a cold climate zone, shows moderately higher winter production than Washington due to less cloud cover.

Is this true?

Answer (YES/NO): YES